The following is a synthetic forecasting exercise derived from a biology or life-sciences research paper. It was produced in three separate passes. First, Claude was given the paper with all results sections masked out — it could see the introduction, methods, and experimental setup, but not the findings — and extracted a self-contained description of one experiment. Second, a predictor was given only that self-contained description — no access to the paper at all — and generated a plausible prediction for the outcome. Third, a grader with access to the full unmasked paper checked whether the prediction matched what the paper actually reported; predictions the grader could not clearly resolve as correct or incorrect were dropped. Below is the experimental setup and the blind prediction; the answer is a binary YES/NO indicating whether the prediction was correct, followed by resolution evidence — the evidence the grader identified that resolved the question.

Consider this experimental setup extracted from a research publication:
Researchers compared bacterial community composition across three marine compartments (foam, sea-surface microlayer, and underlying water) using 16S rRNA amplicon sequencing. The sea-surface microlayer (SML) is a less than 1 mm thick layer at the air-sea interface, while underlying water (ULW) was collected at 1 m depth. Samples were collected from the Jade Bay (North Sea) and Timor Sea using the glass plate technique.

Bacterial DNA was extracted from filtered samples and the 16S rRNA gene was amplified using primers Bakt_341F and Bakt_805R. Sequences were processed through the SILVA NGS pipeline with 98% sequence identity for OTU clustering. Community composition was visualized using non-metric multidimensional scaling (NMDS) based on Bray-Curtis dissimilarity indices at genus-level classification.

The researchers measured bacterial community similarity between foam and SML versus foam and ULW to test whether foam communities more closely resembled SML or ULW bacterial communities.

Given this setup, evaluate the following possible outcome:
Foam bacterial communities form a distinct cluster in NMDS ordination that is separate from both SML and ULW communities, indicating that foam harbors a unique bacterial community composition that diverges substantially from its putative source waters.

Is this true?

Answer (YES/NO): NO